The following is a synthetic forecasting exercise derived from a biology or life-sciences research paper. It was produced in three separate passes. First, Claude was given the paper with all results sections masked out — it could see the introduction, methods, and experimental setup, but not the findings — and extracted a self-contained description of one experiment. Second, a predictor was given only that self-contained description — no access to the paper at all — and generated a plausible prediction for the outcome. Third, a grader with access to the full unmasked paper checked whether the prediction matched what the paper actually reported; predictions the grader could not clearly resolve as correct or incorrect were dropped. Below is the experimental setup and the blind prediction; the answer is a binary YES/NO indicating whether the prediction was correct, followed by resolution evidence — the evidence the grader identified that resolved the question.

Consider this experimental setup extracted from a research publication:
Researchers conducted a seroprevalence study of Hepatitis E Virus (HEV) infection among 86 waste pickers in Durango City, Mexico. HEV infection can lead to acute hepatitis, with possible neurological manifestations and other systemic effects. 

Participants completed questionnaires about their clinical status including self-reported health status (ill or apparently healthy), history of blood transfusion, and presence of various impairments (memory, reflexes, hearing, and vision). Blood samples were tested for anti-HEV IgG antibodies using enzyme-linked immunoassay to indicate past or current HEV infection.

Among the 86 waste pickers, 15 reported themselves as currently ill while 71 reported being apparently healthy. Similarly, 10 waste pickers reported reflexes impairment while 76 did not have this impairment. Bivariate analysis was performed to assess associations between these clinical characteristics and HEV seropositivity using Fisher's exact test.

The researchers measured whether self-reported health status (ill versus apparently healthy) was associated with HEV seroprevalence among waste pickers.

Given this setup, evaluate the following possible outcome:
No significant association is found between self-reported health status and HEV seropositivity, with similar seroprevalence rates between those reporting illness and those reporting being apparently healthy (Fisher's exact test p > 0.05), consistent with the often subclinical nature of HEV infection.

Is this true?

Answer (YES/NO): NO